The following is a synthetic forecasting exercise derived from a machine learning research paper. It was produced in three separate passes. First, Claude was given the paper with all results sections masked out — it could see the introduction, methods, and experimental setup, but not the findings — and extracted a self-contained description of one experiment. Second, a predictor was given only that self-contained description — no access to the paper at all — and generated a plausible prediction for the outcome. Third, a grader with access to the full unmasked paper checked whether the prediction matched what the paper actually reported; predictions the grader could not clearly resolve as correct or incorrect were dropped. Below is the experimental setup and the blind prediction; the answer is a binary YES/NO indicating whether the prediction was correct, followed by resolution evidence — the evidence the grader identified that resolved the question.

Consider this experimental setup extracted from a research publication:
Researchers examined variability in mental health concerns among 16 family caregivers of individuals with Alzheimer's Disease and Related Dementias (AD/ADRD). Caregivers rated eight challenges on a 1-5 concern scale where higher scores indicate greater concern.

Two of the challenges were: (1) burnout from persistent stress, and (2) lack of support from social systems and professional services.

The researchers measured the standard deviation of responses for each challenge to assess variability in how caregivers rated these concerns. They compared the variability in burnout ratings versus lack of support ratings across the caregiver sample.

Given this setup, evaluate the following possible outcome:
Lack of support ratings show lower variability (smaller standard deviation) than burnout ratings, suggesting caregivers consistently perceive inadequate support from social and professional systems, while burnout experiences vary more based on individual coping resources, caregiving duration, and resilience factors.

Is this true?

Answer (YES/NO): NO